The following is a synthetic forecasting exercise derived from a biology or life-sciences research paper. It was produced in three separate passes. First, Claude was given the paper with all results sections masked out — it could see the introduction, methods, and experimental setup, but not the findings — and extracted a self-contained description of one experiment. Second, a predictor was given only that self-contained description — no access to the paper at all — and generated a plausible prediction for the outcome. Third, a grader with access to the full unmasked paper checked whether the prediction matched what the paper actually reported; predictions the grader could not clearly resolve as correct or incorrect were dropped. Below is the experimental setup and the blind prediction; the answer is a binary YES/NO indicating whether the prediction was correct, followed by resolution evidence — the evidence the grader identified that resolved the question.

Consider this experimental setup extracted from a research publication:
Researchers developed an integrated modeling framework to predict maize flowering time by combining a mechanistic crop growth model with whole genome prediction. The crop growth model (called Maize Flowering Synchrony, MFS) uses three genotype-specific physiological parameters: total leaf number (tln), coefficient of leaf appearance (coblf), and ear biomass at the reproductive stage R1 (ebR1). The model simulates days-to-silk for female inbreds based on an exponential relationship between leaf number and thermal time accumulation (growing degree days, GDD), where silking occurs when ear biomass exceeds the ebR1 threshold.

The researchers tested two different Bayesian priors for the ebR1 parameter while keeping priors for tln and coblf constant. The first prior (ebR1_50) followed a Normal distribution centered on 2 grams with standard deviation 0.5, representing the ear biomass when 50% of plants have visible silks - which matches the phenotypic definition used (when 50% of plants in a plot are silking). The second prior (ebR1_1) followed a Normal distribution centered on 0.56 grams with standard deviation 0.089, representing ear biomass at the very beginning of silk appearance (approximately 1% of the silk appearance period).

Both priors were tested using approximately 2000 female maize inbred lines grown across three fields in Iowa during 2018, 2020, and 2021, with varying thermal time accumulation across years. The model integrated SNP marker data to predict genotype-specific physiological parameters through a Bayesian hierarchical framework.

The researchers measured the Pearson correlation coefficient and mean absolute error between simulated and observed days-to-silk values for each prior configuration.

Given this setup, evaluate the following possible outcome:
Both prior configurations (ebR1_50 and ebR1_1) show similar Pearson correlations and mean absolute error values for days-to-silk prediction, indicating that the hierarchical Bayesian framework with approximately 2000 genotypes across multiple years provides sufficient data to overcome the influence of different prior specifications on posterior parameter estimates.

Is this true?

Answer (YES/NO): YES